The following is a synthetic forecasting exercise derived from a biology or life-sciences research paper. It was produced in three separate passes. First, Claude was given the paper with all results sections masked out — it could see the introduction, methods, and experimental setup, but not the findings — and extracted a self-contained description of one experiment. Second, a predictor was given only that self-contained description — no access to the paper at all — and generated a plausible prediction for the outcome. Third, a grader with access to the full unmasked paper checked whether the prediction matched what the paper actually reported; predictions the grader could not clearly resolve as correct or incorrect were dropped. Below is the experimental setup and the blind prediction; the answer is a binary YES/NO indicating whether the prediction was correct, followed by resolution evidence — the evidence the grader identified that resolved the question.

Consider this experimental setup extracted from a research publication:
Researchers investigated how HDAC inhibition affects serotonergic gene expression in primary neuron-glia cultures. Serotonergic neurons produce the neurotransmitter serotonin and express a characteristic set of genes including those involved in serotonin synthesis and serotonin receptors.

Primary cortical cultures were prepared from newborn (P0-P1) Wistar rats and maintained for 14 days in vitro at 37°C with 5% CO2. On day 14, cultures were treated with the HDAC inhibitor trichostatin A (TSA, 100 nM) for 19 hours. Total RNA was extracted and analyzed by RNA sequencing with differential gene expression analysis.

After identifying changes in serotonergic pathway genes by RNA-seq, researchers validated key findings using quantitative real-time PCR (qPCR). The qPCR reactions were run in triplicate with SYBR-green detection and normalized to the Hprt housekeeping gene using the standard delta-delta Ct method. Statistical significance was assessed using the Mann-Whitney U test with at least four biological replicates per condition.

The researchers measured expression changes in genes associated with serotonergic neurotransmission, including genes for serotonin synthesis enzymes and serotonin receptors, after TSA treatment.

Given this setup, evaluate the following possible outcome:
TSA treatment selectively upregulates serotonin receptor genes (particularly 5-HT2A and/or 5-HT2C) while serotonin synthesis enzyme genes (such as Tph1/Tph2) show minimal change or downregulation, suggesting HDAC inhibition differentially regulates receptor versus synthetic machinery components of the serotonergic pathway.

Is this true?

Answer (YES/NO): NO